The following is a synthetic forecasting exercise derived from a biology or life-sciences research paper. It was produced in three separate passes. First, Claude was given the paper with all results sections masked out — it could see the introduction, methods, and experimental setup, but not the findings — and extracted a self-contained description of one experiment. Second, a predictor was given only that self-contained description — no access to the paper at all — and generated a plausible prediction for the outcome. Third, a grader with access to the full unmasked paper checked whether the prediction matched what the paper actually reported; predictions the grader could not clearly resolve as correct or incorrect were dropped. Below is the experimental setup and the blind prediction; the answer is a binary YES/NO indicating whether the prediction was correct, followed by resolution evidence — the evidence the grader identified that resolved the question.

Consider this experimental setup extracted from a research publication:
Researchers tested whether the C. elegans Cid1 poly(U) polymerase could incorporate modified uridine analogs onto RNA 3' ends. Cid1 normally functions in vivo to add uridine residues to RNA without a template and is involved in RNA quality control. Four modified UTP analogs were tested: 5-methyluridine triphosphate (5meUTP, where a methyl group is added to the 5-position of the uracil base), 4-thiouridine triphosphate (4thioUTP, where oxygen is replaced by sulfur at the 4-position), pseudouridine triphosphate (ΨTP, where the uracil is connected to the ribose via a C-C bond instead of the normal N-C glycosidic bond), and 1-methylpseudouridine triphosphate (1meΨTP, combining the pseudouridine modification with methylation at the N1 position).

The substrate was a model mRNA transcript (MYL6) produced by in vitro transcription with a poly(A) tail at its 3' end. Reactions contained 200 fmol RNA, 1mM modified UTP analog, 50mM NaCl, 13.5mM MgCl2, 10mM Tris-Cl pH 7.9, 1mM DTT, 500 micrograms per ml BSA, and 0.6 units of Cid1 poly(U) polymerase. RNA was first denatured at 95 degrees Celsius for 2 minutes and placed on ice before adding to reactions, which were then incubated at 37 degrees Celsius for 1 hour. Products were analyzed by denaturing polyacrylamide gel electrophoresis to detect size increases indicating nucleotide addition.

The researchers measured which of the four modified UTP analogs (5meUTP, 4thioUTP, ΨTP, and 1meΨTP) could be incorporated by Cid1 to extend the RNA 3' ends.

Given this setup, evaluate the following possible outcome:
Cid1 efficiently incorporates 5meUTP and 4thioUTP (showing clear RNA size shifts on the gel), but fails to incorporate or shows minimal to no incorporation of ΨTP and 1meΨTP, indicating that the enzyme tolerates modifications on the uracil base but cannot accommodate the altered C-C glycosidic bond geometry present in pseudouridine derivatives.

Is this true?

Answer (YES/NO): YES